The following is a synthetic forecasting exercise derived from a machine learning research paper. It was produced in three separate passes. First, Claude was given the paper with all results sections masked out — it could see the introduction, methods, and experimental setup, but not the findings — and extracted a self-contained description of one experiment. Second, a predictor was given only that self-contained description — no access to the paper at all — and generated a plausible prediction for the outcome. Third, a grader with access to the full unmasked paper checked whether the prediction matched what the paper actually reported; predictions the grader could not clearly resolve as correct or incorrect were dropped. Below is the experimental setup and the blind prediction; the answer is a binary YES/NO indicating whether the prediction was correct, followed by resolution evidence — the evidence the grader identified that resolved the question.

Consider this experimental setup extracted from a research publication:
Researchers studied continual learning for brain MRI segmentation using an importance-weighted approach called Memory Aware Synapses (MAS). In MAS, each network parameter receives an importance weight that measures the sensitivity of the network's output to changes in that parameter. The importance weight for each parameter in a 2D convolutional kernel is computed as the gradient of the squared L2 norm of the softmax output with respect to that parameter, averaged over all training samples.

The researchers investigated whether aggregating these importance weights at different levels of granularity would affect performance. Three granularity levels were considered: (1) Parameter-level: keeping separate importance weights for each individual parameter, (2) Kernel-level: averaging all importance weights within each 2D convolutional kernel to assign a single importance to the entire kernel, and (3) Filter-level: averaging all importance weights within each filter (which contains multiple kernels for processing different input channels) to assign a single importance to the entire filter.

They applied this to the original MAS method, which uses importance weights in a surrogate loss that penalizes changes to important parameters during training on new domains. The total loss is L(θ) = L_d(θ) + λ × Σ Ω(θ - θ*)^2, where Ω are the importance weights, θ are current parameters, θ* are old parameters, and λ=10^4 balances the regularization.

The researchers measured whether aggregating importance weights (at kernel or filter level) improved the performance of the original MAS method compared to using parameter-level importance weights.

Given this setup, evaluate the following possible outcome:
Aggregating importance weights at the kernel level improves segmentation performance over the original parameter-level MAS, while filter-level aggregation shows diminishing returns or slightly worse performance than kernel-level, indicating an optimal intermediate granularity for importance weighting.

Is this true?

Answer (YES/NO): NO